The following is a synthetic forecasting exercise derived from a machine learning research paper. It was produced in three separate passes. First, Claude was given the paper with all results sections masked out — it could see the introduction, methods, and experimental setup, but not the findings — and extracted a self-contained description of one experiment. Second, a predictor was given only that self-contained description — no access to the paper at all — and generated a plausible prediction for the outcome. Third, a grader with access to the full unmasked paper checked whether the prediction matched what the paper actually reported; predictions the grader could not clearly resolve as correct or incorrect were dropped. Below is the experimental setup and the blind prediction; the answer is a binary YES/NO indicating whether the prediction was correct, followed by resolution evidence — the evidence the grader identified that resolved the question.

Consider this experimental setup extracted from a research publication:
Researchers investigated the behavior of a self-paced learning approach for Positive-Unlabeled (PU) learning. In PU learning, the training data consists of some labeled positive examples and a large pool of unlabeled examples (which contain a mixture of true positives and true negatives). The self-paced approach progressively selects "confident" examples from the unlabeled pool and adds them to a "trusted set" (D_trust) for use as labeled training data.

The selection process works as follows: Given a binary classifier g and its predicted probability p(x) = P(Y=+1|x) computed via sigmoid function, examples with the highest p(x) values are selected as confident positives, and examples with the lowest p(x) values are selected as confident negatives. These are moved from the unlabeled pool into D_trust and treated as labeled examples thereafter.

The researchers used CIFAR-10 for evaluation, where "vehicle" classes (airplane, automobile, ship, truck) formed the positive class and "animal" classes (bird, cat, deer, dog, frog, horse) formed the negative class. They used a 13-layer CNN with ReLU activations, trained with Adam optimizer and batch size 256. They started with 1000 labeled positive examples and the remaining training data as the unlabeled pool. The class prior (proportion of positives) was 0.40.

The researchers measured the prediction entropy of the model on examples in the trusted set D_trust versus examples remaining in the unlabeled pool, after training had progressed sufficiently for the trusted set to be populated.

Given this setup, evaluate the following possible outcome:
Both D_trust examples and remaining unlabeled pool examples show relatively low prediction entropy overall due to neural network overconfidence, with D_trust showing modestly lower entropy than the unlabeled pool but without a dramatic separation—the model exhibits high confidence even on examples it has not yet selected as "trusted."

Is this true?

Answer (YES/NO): NO